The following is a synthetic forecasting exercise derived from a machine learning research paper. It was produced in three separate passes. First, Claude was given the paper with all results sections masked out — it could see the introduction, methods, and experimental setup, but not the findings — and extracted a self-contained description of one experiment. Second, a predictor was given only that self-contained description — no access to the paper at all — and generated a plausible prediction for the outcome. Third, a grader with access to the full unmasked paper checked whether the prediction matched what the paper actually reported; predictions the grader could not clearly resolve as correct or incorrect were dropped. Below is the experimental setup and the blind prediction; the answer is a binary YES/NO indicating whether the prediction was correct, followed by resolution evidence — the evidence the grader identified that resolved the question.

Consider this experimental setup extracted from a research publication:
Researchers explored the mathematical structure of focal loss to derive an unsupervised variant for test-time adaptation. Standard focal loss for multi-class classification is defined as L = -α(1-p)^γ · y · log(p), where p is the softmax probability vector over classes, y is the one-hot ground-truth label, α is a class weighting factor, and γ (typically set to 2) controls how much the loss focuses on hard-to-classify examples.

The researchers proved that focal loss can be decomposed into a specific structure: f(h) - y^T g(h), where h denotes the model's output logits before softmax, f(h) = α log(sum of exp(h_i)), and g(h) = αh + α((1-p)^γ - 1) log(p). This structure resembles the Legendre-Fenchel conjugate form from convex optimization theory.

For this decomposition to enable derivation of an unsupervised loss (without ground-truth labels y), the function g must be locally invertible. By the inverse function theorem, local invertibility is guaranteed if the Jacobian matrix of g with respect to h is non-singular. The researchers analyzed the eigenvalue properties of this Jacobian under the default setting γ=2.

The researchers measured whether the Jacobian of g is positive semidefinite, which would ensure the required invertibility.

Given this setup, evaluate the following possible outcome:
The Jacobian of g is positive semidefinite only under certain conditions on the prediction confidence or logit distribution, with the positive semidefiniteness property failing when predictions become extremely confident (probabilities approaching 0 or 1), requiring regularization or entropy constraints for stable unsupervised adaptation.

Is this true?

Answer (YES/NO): NO